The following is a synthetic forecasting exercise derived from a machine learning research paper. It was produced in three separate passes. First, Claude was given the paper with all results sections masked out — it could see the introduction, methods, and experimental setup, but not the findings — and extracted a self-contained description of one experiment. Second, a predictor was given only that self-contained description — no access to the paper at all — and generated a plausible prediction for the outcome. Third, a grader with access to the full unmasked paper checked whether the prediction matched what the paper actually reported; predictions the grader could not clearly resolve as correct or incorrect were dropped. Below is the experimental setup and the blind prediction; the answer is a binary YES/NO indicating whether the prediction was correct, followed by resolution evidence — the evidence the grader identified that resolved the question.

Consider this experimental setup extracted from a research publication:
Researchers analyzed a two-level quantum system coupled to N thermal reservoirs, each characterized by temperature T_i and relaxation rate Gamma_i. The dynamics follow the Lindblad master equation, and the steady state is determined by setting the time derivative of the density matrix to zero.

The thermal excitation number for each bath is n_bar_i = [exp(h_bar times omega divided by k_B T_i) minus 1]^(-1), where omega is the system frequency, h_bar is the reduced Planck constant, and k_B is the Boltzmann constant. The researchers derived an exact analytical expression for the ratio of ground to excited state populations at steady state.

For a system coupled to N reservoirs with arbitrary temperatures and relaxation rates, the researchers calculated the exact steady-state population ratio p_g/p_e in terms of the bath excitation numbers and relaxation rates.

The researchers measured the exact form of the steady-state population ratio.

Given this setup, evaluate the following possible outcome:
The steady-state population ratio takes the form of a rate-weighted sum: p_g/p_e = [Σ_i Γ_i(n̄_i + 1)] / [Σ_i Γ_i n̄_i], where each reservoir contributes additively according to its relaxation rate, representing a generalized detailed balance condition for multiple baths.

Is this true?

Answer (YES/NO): YES